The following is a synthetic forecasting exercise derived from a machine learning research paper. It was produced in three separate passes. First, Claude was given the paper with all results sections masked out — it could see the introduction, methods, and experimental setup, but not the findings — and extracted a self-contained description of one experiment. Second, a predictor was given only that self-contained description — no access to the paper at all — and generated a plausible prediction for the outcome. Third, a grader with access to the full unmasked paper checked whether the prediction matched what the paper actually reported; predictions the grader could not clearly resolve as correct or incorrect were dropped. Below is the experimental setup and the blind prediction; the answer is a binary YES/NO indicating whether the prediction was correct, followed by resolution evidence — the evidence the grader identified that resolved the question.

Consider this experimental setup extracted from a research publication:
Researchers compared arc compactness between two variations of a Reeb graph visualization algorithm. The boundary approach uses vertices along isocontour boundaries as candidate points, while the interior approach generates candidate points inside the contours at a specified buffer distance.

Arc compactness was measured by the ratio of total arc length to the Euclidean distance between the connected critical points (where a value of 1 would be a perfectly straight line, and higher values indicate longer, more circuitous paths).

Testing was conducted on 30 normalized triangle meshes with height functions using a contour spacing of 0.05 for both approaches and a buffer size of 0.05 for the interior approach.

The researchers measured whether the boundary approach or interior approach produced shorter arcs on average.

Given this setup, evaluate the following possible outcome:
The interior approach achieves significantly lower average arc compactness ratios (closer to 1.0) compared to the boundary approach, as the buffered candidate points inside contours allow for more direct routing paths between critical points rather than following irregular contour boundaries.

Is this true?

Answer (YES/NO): YES